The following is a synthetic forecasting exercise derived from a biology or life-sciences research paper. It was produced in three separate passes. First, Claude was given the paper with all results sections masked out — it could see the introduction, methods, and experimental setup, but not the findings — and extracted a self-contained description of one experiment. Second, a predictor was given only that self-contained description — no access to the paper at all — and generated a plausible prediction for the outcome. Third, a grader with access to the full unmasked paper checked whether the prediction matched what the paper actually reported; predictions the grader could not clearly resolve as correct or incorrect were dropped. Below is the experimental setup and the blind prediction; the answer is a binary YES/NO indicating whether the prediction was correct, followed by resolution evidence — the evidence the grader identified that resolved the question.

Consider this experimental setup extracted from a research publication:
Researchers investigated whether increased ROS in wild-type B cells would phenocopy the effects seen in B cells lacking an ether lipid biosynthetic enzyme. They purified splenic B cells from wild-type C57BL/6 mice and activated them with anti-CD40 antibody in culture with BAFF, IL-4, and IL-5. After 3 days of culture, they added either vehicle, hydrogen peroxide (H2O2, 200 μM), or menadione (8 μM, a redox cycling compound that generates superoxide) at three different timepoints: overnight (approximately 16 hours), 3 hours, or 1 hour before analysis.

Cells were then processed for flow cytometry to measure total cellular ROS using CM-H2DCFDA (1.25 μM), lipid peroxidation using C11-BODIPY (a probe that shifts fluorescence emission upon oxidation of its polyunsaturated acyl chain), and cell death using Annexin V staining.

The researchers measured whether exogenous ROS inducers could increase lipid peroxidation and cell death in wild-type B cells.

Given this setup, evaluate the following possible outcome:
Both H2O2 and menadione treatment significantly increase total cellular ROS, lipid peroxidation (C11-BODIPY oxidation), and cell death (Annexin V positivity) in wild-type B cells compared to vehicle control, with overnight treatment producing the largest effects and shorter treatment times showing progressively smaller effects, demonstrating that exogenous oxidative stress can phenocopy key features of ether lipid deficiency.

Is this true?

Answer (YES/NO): NO